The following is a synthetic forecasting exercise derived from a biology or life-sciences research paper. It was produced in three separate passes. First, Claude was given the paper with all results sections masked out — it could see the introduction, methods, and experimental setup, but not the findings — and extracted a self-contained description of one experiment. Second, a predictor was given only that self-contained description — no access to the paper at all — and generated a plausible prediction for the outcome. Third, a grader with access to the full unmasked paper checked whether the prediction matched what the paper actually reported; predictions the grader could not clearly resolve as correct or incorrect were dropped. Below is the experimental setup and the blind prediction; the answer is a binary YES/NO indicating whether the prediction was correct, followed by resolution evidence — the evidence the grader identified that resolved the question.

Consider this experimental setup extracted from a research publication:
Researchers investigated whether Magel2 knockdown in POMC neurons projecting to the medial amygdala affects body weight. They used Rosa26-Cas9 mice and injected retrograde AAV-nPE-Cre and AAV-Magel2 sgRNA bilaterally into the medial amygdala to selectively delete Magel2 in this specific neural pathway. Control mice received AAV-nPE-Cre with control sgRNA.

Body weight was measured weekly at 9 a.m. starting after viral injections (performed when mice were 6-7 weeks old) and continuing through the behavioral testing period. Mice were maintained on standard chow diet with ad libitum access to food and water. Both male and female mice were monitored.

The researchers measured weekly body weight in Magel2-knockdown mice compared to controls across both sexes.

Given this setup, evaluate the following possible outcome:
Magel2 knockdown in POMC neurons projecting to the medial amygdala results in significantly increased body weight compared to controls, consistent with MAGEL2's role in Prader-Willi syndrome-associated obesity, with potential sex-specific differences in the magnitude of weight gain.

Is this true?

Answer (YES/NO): NO